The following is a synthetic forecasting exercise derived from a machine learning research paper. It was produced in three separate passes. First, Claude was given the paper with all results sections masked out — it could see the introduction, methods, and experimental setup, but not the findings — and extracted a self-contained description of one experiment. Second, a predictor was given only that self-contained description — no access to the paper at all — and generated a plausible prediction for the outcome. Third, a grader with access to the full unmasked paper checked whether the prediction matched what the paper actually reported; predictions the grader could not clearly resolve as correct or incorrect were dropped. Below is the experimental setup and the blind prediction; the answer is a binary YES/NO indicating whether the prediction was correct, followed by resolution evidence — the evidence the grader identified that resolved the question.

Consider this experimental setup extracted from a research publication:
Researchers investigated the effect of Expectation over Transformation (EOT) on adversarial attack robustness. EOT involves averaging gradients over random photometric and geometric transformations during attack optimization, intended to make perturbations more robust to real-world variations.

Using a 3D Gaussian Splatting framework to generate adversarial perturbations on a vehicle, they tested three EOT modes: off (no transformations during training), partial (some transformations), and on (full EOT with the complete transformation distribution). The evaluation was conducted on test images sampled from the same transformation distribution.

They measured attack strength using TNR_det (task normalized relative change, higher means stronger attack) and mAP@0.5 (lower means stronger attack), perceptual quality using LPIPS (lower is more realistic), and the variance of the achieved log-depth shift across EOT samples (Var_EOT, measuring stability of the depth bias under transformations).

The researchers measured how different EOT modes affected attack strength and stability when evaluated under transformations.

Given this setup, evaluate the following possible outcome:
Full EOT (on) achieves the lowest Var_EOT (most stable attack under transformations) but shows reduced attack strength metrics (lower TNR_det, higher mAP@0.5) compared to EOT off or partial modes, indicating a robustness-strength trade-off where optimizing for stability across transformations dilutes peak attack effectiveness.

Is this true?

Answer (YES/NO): NO